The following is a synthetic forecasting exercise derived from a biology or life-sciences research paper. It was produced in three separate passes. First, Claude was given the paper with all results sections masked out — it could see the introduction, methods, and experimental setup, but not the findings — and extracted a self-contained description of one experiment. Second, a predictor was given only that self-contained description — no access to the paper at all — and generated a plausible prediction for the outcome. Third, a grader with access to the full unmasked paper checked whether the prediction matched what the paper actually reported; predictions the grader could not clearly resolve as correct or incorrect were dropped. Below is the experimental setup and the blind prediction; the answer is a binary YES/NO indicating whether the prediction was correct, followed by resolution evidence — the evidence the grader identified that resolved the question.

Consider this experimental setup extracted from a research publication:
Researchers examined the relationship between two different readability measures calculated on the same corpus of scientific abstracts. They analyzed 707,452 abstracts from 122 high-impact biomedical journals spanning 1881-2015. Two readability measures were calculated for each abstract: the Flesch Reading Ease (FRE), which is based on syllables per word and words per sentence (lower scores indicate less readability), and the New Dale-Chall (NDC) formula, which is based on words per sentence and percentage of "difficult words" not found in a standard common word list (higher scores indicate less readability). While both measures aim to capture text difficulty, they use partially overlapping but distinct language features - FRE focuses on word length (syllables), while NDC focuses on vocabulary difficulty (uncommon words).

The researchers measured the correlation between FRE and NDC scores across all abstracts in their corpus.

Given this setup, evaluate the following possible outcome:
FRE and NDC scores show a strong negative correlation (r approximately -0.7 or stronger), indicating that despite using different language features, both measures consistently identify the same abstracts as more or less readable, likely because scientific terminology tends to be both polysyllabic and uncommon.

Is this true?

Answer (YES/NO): YES